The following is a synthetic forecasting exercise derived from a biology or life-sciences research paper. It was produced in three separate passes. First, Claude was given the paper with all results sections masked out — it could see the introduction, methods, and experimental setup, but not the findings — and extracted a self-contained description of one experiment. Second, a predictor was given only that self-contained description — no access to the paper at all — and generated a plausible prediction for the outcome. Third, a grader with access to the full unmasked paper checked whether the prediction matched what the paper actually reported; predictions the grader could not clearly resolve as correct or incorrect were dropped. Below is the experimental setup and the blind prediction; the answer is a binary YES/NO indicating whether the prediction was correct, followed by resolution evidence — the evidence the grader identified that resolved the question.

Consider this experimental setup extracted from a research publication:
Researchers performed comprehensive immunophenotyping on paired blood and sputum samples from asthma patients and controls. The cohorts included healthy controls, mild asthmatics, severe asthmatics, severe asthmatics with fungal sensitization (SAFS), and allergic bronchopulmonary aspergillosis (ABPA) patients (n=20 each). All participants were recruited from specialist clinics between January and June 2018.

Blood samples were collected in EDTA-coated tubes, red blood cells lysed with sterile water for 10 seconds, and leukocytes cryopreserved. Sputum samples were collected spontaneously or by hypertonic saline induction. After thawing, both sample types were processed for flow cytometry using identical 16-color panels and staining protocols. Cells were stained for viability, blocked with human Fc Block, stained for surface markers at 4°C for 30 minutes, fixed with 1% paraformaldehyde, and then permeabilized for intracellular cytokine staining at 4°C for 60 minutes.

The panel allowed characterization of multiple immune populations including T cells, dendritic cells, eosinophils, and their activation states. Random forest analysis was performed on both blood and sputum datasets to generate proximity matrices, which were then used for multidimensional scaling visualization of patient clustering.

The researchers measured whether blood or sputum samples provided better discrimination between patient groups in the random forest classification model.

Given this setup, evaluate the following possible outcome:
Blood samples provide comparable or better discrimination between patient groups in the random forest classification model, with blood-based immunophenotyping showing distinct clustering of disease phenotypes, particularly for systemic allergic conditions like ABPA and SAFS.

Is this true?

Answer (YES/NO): NO